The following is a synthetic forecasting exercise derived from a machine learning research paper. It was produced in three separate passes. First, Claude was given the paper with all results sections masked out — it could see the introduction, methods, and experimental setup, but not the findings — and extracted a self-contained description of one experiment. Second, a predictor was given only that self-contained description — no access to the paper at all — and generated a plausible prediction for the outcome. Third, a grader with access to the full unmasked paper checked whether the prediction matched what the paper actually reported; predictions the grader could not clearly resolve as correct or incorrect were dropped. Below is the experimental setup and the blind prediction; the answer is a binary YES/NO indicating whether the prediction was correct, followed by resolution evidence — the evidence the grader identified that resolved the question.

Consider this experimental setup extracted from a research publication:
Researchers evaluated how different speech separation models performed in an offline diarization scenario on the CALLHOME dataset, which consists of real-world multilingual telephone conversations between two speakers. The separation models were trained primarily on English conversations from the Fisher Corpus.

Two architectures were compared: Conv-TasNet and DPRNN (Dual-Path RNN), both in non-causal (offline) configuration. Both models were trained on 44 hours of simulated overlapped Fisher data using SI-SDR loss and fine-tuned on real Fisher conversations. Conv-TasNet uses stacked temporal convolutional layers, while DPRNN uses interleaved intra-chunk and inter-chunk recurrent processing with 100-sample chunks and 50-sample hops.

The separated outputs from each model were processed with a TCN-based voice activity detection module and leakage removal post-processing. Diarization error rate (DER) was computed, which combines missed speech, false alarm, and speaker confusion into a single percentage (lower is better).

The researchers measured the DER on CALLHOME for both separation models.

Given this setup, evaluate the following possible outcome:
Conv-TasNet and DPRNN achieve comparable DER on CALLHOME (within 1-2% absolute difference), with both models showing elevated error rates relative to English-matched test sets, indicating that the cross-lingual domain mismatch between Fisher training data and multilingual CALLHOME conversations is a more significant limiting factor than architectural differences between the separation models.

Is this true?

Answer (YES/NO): NO